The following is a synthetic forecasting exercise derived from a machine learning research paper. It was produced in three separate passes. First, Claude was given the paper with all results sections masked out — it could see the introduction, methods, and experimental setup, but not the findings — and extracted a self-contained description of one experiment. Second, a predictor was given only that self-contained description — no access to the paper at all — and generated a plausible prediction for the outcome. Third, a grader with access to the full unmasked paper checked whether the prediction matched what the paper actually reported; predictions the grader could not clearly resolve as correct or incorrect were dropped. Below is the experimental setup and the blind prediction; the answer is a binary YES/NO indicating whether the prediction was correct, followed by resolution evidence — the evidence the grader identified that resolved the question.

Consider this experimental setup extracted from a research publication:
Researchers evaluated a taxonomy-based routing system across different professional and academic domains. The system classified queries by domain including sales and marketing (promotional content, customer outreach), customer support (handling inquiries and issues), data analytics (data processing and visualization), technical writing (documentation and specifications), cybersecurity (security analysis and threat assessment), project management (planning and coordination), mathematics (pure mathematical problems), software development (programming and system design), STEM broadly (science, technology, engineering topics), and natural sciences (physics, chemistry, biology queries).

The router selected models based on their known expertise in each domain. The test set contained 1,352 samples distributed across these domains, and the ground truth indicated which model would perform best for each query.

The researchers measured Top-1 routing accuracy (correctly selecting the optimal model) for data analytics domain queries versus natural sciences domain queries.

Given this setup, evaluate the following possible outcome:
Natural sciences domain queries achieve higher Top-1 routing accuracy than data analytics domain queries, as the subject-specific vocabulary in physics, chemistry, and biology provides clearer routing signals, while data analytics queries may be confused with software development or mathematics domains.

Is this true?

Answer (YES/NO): NO